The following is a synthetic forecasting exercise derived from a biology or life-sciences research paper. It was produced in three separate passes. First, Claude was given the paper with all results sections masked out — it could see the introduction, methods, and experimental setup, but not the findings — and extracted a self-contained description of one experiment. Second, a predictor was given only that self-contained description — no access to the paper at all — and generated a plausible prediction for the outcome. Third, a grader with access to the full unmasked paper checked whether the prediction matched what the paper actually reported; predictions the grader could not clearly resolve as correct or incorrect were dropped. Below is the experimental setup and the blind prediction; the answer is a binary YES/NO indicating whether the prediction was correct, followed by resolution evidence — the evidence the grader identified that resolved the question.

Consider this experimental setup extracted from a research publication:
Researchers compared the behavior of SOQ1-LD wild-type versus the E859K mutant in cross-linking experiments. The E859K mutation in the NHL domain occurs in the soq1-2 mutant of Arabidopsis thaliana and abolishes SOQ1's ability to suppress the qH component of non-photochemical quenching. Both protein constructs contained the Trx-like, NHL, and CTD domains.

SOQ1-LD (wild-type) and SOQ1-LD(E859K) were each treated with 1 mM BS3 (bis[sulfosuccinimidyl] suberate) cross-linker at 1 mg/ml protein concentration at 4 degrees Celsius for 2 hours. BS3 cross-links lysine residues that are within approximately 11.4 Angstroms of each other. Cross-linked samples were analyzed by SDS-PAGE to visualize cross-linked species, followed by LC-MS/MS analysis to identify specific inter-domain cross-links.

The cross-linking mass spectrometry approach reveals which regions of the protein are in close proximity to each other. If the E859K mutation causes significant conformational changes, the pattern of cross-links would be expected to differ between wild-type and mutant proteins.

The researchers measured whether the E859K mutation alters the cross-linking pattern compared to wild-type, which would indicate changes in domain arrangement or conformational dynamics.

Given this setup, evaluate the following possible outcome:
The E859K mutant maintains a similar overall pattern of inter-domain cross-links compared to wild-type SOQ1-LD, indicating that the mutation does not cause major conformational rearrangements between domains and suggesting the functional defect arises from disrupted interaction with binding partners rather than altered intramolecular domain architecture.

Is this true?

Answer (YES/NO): NO